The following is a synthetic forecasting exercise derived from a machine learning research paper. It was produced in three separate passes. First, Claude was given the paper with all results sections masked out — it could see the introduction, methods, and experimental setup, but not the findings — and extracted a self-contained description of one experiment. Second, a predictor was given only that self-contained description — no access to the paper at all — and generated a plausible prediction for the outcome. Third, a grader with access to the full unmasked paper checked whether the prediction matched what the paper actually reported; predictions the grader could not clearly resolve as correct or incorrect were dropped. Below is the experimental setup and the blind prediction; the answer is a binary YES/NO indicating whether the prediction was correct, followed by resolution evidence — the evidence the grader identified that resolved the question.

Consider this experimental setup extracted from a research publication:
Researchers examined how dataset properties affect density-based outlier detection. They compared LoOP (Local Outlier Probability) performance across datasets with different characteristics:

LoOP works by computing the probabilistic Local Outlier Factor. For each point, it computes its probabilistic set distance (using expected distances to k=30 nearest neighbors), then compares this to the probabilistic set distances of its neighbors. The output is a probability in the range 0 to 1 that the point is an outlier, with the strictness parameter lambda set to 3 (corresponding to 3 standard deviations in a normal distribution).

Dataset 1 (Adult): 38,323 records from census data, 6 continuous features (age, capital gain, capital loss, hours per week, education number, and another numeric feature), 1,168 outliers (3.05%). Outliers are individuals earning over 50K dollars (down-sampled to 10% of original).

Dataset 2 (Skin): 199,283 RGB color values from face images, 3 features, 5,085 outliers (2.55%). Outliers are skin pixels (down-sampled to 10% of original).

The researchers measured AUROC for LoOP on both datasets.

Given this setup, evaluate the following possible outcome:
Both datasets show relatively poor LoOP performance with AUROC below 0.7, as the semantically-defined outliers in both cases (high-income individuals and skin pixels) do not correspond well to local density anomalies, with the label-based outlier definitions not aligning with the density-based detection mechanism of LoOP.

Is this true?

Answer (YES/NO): NO